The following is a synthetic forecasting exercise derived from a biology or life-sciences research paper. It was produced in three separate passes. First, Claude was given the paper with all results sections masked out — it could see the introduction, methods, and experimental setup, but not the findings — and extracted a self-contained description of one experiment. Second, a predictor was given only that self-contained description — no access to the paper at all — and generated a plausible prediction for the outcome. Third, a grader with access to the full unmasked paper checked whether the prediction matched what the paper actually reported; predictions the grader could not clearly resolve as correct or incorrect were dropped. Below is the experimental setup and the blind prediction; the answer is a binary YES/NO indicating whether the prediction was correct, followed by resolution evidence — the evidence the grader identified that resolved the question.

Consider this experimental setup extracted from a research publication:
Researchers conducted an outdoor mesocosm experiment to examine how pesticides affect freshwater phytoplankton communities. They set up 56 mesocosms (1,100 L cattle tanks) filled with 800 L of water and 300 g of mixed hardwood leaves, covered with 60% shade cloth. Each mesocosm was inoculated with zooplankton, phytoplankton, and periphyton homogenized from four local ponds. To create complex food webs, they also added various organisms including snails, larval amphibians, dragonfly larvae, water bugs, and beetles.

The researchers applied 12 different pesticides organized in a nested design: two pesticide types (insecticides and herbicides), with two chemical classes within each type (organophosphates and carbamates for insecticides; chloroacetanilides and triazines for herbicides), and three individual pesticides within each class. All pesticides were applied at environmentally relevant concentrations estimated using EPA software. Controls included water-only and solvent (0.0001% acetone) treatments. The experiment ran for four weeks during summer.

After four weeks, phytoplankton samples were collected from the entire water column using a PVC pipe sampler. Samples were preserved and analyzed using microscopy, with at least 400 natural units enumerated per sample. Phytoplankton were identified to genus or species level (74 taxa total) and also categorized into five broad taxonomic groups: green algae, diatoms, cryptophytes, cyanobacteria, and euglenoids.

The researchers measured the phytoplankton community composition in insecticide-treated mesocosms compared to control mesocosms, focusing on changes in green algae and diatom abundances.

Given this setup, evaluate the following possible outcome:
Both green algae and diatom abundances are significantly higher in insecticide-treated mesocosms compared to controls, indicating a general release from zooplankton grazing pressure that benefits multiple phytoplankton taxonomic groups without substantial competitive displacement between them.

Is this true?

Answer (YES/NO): NO